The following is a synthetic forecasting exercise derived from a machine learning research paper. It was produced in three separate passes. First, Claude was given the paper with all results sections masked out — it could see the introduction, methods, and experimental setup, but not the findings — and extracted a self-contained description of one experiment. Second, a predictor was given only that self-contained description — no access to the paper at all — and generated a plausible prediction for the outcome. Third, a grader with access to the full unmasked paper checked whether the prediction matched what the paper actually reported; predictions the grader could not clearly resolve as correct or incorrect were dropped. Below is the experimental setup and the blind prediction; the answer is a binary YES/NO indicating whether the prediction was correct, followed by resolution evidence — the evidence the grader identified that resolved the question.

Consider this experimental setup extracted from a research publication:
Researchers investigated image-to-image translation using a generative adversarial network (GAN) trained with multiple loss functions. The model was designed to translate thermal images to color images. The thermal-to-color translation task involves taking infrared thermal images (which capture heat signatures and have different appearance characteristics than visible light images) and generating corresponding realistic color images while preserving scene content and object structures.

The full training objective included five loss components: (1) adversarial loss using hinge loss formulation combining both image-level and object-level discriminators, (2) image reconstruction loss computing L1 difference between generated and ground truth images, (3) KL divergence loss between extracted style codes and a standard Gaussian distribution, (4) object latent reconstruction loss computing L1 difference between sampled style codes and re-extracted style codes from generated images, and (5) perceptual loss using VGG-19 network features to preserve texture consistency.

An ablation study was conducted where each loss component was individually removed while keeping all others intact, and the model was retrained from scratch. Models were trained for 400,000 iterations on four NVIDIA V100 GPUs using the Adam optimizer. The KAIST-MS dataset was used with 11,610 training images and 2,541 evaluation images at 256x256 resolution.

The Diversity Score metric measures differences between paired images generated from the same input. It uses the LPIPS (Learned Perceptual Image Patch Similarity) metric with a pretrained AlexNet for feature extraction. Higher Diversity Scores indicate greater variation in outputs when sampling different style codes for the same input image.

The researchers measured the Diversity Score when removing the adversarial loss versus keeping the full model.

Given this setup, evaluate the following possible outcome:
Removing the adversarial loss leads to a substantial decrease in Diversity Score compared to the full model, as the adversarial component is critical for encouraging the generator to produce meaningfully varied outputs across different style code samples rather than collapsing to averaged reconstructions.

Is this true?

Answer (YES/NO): NO